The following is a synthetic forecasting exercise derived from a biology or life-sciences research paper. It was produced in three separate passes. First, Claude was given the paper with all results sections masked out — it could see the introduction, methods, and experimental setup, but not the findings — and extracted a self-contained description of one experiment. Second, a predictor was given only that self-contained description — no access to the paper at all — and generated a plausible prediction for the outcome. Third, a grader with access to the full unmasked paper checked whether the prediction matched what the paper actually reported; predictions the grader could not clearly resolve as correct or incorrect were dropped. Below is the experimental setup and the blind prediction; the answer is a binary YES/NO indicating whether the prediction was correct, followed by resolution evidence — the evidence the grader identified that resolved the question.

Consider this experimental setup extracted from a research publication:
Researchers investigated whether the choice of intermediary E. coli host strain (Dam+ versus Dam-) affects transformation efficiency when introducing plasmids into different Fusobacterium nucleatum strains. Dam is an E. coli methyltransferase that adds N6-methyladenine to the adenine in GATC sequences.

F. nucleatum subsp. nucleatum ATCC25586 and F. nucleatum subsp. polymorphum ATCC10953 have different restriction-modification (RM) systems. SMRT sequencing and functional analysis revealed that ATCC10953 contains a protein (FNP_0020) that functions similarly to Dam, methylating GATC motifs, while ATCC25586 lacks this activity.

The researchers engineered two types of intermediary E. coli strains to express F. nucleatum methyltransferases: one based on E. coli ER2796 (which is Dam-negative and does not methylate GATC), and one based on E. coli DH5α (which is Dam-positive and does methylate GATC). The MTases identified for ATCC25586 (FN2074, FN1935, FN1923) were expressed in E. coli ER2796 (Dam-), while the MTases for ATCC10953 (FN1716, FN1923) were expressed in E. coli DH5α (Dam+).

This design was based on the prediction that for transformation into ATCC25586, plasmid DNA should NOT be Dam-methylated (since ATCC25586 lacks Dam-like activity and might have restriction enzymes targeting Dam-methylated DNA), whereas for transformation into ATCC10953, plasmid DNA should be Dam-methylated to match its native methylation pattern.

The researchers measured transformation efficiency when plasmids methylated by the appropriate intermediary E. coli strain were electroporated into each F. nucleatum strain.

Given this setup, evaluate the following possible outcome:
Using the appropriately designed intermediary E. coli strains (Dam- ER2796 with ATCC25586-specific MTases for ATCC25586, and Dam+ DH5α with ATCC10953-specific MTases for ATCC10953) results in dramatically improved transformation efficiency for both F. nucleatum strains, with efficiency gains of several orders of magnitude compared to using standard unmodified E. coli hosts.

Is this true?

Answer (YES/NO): YES